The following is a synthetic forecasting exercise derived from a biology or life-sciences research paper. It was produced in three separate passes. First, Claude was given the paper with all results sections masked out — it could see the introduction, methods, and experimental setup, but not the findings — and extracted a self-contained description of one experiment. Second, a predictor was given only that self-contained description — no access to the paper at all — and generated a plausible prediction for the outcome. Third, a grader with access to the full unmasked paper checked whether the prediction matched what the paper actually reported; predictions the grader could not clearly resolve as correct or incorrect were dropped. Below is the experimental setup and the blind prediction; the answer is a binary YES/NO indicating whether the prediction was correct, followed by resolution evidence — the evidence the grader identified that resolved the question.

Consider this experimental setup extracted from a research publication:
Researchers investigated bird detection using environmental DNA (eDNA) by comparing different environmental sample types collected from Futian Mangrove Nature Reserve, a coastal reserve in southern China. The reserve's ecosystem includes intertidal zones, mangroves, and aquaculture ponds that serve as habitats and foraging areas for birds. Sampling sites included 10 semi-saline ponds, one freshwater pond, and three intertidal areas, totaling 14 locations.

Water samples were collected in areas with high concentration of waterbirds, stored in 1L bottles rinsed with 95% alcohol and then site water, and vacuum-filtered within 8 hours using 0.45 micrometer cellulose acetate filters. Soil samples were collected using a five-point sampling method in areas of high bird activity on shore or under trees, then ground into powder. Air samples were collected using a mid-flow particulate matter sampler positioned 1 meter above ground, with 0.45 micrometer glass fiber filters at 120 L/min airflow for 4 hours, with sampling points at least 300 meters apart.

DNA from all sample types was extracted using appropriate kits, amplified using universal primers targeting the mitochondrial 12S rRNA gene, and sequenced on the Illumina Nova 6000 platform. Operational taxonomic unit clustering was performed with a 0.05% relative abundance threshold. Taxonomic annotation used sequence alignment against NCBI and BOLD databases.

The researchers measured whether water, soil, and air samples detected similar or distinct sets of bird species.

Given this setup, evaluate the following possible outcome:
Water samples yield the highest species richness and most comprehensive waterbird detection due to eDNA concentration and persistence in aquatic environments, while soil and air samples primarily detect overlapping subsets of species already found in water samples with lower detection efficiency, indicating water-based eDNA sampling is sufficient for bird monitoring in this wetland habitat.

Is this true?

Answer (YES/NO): NO